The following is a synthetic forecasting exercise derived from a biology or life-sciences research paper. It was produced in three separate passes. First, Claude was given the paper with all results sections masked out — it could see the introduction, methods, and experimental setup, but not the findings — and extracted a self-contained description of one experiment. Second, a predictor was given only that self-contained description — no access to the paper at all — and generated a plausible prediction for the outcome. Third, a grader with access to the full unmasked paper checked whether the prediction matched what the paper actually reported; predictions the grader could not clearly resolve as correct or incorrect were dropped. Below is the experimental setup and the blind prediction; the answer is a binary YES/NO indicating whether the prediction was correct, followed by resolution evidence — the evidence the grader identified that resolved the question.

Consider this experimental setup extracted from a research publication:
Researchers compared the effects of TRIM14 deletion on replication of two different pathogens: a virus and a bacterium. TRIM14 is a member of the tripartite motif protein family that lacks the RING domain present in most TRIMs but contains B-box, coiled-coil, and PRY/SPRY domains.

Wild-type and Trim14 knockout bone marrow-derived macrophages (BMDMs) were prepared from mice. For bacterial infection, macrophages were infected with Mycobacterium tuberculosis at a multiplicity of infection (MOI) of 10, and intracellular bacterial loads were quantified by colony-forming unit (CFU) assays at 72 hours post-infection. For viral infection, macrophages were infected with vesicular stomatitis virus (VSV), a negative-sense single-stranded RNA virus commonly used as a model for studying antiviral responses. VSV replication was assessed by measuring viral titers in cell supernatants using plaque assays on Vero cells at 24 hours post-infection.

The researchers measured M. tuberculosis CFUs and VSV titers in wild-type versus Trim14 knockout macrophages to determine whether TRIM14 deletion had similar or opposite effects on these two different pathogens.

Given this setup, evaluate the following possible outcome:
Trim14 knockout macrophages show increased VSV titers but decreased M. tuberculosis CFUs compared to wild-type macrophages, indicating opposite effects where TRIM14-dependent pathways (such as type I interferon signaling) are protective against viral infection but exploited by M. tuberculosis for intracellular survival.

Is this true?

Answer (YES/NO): YES